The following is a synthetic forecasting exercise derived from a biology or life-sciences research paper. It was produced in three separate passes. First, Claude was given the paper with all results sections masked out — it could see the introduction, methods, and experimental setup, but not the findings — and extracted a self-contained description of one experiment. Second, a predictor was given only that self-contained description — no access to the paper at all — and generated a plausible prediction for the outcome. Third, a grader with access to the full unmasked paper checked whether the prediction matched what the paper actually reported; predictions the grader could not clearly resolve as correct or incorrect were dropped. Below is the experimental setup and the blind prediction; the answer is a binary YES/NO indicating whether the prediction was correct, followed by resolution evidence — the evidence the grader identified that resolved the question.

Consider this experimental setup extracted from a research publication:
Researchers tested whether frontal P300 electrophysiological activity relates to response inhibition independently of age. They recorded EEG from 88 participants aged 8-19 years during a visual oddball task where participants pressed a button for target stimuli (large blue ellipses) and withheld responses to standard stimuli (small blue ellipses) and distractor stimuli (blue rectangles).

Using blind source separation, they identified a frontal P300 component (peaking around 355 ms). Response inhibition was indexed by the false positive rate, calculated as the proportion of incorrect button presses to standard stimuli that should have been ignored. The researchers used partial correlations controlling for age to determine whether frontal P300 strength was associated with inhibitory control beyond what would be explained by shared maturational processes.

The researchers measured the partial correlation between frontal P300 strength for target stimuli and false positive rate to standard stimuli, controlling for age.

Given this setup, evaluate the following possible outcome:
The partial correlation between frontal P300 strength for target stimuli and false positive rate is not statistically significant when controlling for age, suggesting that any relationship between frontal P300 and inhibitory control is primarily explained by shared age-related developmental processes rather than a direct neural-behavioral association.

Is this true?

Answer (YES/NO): NO